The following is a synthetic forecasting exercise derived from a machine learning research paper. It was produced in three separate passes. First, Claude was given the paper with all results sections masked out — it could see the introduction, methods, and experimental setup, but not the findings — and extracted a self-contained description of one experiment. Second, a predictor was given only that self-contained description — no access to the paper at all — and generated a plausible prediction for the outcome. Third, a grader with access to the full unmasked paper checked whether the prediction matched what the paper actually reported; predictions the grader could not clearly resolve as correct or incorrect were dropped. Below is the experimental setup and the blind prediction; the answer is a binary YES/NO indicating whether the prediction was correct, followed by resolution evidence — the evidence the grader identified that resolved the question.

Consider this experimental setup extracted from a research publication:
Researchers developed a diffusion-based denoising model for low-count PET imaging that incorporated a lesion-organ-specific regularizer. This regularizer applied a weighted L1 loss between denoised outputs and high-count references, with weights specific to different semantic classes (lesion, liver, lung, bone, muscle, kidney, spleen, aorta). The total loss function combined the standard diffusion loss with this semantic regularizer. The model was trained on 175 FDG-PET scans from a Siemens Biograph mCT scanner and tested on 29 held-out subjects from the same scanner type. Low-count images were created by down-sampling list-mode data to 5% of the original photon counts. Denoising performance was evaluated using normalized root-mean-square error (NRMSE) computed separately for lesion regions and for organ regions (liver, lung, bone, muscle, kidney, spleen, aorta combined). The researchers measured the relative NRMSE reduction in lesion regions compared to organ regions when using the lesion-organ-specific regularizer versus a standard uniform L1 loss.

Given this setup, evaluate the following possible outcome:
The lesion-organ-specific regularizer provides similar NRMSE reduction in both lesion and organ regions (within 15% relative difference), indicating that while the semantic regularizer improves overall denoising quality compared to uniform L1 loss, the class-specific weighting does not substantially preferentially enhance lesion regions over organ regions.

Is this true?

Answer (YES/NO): NO